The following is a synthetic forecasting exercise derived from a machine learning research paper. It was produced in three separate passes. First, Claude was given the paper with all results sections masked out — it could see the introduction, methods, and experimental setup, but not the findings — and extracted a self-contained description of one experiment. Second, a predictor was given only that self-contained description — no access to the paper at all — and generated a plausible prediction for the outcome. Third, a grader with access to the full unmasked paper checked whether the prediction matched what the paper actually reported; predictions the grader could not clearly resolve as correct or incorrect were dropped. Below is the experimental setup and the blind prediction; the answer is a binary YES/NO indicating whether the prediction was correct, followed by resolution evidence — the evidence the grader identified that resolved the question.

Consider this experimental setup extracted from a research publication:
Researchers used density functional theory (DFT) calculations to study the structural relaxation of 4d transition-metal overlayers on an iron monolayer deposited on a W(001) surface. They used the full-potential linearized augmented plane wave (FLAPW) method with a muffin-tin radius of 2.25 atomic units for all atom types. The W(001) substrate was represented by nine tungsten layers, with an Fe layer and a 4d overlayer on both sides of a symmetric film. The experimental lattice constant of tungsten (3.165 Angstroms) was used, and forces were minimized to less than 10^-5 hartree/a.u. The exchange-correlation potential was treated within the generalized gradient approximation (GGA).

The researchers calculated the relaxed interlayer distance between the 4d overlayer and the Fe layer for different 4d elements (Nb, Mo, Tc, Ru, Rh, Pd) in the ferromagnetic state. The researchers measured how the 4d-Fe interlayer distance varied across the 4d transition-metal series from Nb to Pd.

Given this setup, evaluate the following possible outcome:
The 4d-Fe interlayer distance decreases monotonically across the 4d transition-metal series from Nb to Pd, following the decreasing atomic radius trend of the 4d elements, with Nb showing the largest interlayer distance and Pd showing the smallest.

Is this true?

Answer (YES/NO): NO